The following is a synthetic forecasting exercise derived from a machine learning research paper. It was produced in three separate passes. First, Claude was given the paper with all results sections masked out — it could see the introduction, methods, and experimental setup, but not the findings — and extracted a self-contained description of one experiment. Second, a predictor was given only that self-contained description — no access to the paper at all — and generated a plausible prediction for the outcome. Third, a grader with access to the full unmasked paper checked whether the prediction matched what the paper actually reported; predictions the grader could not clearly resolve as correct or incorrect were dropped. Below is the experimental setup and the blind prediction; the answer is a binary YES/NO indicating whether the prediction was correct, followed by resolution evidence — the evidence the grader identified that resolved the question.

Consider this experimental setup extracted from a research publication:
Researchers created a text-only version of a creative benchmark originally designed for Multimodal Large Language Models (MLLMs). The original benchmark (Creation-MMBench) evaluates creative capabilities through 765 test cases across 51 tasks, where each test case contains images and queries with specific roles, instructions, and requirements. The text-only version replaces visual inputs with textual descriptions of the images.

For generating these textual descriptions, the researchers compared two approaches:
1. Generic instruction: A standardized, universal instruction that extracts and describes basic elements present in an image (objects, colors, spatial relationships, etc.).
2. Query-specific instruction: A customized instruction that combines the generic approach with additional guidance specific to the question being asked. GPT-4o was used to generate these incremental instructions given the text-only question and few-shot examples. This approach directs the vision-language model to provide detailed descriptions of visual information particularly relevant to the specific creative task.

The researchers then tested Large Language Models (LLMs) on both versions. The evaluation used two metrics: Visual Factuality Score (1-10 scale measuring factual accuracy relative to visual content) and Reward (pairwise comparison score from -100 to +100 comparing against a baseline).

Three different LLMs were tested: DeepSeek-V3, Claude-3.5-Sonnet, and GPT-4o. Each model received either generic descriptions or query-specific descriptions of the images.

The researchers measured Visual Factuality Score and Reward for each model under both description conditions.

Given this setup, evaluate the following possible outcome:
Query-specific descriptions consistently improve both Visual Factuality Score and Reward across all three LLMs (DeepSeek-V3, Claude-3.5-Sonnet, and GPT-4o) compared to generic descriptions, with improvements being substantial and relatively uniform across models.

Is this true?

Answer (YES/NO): NO